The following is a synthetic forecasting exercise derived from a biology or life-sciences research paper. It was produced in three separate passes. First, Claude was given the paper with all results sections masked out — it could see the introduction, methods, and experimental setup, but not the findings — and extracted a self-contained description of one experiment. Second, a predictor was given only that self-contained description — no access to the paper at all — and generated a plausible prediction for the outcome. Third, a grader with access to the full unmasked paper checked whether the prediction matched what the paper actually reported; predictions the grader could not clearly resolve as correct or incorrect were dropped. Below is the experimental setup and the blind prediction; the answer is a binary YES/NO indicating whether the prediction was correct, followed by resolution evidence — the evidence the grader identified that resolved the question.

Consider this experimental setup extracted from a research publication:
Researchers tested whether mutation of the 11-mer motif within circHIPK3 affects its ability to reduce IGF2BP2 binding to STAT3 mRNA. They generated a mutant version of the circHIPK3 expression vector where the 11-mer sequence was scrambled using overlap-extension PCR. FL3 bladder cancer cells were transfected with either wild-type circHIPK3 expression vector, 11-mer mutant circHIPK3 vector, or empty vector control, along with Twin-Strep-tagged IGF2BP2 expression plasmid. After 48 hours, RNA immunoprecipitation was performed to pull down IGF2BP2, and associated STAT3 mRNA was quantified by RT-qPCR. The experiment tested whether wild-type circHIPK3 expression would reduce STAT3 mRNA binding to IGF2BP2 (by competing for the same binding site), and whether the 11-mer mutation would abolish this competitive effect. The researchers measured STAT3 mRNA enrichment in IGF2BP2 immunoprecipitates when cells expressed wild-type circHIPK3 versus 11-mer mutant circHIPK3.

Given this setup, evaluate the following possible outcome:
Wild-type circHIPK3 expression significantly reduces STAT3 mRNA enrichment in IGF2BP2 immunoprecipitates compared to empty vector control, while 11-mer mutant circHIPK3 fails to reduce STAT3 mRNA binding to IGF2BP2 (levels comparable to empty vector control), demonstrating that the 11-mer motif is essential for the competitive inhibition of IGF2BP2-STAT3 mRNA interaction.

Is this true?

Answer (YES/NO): NO